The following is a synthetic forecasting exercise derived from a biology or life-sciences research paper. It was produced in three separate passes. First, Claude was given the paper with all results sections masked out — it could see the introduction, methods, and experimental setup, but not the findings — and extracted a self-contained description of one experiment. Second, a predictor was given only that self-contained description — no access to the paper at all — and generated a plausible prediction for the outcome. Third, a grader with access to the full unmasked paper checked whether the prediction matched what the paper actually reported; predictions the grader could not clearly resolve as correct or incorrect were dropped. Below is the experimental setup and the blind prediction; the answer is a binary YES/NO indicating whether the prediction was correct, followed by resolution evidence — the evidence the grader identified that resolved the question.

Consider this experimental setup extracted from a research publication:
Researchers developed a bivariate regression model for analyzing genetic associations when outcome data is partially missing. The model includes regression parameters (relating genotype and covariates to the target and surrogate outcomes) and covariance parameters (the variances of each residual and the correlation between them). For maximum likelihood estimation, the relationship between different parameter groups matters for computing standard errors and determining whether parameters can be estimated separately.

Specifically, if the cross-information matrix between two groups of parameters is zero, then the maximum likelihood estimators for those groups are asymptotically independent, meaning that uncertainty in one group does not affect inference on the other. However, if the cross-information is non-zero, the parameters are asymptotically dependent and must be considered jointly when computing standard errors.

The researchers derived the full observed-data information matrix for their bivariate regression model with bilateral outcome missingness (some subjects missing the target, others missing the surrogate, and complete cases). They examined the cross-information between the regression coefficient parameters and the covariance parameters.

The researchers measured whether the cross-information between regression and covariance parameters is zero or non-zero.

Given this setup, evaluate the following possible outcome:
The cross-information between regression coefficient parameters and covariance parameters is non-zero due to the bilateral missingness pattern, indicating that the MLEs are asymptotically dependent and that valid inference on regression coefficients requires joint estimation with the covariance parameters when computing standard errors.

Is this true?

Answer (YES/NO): NO